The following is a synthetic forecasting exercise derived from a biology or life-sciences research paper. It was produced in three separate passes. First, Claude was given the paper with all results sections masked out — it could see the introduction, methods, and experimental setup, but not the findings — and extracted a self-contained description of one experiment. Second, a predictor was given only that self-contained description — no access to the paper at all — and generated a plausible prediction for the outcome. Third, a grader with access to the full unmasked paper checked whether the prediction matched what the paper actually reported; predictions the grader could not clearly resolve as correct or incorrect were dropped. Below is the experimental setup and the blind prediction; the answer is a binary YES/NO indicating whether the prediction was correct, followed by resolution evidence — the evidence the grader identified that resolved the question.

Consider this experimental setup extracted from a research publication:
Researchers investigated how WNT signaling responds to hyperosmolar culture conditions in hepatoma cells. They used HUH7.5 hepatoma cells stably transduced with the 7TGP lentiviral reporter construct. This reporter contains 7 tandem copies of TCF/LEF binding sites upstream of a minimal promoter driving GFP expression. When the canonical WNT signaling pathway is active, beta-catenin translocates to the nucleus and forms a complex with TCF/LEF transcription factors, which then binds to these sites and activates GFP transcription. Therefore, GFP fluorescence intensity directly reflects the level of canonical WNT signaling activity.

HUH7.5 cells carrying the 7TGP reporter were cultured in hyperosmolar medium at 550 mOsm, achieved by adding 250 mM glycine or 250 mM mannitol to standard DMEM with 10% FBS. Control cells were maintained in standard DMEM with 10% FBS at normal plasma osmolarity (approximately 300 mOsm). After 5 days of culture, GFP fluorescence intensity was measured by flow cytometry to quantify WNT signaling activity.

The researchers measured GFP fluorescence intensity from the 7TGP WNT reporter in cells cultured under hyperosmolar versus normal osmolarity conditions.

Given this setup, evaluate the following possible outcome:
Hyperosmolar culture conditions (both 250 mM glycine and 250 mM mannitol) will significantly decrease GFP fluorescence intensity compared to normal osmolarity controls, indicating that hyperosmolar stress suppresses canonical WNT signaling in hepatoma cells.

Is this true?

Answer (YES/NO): YES